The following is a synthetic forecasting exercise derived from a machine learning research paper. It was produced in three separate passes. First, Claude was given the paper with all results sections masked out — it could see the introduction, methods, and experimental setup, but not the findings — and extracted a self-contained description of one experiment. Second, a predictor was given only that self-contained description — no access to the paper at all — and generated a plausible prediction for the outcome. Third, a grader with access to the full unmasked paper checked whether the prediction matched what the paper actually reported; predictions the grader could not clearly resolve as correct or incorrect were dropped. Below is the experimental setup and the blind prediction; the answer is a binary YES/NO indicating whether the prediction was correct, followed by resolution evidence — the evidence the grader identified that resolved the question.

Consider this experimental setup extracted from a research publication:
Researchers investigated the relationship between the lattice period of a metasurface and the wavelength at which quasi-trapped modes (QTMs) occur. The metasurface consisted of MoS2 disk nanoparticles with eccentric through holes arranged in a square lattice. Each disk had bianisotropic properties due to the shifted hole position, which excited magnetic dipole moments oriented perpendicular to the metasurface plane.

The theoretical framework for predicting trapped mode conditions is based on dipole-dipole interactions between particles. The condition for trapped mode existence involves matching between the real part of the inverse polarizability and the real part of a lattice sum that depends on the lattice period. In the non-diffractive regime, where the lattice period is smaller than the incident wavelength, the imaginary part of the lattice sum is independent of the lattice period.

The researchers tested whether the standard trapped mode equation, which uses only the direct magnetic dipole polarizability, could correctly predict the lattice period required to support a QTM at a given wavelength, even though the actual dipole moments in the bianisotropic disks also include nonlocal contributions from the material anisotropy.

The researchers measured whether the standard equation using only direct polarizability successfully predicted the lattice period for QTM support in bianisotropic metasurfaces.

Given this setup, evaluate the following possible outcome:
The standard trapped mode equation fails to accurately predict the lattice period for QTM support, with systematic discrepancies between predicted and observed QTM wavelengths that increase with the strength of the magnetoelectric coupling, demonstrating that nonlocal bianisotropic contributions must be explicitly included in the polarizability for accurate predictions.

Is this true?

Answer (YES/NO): NO